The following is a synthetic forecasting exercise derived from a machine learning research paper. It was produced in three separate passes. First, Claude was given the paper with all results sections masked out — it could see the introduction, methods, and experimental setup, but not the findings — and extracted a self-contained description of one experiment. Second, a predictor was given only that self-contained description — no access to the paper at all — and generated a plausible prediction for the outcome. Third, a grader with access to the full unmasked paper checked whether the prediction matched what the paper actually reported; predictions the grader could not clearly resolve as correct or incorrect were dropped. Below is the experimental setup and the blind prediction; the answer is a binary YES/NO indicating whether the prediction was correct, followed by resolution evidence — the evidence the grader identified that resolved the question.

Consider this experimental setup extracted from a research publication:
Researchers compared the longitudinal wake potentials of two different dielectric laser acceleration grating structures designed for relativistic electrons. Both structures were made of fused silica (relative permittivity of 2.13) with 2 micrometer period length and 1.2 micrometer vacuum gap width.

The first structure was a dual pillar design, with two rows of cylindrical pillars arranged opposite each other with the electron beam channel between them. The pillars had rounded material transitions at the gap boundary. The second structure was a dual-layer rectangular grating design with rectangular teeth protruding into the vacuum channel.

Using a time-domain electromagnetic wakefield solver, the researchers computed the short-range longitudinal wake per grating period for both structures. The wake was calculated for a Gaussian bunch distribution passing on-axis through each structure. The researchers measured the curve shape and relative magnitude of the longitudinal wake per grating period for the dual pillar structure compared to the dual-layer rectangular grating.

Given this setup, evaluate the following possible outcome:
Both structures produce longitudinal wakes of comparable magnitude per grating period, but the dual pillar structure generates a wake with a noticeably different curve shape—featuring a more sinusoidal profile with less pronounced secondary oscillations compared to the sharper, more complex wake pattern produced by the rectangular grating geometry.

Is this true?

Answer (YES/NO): NO